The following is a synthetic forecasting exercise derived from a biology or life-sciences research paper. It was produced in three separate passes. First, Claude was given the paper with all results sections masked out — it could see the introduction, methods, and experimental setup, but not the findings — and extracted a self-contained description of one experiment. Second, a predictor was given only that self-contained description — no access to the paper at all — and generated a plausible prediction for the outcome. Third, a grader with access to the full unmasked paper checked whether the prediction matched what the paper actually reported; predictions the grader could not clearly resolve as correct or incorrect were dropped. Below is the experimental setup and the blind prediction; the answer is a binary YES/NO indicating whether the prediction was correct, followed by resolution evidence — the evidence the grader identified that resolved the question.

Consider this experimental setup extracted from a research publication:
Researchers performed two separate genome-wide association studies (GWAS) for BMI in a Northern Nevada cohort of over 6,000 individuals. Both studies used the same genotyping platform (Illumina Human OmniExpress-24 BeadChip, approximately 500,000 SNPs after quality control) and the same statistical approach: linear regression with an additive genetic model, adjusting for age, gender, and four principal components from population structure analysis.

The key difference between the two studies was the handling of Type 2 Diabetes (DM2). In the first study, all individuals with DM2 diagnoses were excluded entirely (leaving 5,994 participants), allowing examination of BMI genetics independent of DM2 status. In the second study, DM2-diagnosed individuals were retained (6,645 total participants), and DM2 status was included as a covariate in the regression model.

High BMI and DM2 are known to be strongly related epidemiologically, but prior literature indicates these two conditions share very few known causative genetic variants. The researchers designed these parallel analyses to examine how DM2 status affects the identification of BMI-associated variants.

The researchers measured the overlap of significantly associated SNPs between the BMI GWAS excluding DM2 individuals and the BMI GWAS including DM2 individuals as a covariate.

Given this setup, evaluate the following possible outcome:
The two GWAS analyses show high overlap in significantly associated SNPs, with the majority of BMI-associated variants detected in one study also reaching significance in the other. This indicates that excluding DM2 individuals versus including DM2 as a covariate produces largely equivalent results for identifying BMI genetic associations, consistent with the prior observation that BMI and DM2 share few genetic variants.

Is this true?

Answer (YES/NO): YES